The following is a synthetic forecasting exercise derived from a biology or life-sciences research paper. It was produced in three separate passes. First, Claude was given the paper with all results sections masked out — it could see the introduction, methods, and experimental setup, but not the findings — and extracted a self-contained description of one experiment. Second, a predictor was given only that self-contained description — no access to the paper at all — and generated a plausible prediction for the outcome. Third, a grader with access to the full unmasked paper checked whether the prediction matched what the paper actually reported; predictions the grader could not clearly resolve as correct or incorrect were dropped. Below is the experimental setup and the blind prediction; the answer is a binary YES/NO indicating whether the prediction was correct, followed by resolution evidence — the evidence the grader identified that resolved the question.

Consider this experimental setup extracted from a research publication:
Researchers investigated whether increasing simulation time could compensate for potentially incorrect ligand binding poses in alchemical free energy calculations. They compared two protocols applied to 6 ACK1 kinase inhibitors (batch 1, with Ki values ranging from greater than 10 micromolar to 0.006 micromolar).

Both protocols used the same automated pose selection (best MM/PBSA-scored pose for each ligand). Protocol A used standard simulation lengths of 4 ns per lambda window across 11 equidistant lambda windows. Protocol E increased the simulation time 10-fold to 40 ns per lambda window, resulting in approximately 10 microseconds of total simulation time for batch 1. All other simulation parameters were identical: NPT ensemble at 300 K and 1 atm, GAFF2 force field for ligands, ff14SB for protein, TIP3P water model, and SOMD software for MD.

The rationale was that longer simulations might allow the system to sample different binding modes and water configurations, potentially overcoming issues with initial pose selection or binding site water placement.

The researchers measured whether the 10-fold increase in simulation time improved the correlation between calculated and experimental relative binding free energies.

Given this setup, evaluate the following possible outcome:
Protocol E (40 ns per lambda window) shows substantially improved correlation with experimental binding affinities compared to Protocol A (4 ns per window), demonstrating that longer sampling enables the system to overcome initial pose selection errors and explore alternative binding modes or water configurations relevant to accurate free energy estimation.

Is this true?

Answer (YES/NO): NO